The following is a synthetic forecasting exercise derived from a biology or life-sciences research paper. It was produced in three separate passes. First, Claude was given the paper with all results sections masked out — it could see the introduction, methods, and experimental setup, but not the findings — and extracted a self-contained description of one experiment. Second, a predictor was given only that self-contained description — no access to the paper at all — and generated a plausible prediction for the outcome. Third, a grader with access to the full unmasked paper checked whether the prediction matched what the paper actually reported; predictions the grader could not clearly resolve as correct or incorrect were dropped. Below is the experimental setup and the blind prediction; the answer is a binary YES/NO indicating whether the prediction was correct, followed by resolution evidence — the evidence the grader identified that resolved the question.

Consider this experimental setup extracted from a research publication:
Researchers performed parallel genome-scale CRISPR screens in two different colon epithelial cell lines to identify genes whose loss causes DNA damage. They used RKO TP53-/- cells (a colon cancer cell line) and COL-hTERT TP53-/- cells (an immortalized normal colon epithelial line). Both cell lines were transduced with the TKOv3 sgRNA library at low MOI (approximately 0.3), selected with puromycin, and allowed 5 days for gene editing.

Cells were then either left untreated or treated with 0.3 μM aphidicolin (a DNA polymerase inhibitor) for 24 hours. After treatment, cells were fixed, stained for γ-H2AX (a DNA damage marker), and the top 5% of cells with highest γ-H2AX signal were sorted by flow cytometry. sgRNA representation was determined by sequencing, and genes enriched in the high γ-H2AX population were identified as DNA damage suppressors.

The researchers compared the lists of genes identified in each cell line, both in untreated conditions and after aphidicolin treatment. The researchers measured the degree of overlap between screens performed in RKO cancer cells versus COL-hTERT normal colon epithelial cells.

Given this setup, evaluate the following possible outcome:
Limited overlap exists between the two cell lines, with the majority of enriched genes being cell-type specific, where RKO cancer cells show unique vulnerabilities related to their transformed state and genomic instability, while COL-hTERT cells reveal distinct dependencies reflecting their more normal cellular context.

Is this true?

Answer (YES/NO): NO